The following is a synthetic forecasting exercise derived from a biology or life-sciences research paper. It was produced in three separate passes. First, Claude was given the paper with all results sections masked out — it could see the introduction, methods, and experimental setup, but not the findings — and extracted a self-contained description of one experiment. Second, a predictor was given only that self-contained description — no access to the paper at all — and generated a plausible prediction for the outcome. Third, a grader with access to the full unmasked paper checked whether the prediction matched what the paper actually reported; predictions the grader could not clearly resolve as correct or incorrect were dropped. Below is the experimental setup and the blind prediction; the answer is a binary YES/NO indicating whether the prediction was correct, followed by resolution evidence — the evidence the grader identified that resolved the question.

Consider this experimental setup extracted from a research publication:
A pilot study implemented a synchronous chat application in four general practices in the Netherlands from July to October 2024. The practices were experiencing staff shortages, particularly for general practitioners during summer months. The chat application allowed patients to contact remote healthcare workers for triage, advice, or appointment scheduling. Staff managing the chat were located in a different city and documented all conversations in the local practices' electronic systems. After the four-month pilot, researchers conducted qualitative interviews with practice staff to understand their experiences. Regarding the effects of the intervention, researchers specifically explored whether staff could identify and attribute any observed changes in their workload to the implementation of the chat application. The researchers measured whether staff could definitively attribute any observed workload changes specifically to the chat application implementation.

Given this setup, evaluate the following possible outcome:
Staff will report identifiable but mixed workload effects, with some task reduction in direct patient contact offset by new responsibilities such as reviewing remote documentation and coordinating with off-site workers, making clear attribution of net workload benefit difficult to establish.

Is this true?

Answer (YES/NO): YES